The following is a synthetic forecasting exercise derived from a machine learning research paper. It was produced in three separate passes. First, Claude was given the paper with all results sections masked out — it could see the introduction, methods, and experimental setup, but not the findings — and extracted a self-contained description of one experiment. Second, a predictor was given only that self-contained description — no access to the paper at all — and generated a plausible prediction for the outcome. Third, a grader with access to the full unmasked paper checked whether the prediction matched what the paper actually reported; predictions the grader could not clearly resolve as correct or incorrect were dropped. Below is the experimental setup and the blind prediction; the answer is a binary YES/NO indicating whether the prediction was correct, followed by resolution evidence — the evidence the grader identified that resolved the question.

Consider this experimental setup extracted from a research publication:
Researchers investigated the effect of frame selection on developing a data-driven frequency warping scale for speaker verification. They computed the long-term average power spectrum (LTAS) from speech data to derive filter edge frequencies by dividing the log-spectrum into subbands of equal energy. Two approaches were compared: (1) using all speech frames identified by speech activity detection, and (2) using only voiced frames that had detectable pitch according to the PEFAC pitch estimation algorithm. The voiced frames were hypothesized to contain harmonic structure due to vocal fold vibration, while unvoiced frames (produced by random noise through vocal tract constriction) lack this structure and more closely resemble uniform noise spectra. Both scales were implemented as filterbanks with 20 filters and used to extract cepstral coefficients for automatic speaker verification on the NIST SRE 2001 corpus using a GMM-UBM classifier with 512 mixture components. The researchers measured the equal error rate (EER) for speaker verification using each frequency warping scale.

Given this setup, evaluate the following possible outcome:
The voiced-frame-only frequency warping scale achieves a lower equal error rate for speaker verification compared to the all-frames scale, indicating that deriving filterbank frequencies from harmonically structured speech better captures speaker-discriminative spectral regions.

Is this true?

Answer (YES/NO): YES